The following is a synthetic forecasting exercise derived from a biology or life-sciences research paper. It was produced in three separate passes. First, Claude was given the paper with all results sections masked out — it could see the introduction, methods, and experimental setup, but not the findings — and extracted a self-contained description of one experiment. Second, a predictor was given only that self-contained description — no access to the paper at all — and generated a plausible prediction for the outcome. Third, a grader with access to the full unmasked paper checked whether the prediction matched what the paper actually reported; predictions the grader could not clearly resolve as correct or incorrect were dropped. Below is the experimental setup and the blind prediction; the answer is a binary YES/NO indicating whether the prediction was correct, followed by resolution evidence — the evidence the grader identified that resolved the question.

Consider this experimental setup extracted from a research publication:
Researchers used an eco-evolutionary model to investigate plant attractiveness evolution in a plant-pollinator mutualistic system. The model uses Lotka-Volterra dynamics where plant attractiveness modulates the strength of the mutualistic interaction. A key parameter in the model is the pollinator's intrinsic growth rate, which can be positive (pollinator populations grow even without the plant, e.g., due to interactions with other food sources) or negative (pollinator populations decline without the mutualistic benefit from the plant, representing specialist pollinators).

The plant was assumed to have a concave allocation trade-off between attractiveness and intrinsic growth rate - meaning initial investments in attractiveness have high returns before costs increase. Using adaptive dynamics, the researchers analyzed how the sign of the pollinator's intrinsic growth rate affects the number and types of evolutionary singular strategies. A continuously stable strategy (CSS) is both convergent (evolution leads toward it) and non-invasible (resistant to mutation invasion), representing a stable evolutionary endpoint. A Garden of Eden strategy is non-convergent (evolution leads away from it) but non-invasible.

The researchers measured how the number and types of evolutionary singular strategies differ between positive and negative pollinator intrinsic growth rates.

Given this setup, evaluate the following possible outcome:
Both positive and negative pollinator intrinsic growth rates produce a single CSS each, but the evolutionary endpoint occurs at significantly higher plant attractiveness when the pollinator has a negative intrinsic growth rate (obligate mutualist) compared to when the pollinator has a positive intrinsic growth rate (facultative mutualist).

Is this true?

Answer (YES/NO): NO